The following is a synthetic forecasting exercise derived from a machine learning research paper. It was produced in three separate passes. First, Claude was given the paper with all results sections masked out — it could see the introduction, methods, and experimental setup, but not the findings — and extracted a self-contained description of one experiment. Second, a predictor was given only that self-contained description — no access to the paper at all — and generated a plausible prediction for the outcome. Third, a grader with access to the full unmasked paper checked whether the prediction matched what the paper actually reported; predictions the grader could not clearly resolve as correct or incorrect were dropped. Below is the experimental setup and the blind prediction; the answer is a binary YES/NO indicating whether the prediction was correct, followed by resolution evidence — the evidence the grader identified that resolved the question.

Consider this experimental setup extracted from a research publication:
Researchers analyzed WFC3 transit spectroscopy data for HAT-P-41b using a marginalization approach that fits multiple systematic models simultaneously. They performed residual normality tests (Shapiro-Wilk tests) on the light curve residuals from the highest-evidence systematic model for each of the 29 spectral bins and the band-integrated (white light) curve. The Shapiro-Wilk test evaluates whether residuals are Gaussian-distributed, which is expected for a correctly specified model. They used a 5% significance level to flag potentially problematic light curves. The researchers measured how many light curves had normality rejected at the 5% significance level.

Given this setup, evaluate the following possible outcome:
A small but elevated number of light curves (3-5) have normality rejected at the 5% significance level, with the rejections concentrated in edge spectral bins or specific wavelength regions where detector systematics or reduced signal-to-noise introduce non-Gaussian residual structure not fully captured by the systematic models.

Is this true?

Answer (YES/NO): NO